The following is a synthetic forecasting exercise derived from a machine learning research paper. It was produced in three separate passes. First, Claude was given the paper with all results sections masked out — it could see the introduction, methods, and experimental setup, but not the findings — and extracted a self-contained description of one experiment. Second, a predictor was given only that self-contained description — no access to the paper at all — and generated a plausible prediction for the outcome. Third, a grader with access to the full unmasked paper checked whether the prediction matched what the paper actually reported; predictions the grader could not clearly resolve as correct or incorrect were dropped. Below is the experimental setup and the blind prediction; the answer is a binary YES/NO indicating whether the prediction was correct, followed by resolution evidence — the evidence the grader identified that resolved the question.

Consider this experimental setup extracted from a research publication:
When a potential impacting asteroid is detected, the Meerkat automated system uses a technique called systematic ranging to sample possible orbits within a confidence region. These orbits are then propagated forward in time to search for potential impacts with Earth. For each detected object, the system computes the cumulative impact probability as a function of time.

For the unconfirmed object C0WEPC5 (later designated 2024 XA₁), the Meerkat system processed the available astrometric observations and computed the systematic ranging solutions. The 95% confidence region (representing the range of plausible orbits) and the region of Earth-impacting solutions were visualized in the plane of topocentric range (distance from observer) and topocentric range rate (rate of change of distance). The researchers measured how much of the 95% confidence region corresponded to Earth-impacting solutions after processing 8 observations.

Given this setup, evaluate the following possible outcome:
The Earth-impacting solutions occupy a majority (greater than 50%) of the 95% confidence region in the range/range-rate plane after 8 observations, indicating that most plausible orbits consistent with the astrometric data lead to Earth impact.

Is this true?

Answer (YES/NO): YES